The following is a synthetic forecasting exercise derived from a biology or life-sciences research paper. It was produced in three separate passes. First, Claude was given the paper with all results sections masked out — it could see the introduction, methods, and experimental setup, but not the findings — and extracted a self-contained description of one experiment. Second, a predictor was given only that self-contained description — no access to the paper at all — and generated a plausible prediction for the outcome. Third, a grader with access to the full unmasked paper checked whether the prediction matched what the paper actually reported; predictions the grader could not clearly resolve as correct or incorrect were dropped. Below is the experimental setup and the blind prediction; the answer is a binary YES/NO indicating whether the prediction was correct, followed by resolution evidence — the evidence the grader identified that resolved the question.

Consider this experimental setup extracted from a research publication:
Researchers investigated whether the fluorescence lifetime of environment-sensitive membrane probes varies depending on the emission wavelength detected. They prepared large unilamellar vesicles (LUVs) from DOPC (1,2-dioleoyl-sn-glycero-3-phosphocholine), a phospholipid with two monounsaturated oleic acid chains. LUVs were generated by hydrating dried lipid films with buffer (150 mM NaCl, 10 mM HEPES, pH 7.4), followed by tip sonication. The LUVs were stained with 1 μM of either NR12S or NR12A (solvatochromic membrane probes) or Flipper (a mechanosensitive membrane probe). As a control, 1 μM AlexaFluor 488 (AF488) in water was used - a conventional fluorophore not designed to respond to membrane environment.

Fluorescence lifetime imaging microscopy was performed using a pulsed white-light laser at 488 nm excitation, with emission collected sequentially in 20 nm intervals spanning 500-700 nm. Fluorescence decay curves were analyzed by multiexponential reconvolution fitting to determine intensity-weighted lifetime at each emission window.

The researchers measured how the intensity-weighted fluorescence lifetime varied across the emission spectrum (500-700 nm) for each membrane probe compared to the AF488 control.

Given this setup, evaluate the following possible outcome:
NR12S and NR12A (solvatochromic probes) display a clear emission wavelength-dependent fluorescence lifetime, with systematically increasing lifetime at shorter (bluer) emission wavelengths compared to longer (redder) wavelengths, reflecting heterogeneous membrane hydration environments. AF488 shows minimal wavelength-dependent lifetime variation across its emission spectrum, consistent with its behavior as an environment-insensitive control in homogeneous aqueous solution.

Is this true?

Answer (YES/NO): NO